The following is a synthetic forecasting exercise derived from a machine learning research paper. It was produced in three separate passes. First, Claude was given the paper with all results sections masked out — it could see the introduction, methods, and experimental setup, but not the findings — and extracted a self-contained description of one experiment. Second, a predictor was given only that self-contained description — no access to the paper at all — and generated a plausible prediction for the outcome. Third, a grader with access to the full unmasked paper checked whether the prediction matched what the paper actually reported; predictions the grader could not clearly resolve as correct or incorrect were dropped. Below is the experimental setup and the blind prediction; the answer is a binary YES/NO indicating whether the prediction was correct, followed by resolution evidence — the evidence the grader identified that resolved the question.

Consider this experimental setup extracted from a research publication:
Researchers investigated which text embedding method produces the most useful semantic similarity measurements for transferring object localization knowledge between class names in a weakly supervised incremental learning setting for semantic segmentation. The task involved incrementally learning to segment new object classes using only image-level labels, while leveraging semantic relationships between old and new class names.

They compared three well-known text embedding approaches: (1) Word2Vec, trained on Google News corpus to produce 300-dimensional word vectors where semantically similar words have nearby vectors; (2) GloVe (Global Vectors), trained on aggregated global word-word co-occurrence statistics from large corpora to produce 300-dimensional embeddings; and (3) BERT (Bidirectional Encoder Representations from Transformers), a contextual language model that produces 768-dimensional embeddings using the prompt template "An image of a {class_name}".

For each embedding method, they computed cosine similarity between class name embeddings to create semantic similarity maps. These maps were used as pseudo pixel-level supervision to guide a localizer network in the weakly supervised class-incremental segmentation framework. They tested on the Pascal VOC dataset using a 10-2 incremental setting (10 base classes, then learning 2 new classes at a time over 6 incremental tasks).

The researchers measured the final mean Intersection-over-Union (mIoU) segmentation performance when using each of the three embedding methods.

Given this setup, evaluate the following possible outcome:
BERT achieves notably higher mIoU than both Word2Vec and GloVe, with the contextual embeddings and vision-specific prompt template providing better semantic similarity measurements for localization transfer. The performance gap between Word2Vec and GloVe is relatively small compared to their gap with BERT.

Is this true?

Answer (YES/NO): NO